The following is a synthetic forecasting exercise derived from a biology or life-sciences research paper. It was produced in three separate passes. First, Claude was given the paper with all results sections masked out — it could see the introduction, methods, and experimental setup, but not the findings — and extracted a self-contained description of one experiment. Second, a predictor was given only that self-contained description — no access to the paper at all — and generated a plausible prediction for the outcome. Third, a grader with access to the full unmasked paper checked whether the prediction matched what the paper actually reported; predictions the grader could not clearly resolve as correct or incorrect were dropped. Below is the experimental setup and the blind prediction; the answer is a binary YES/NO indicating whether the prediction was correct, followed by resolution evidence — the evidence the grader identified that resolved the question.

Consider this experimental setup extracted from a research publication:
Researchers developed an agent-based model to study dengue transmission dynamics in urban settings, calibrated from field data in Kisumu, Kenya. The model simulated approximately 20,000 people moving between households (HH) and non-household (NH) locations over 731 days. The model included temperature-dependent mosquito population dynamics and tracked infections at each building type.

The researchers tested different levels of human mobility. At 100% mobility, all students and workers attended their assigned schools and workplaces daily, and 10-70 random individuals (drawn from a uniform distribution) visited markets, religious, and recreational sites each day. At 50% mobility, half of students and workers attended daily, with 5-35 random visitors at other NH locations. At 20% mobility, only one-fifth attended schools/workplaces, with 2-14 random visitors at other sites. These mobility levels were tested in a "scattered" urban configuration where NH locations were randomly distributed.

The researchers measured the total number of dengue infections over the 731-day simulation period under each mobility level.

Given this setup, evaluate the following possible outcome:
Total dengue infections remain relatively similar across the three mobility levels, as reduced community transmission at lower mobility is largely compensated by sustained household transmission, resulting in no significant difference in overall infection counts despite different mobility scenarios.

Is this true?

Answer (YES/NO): NO